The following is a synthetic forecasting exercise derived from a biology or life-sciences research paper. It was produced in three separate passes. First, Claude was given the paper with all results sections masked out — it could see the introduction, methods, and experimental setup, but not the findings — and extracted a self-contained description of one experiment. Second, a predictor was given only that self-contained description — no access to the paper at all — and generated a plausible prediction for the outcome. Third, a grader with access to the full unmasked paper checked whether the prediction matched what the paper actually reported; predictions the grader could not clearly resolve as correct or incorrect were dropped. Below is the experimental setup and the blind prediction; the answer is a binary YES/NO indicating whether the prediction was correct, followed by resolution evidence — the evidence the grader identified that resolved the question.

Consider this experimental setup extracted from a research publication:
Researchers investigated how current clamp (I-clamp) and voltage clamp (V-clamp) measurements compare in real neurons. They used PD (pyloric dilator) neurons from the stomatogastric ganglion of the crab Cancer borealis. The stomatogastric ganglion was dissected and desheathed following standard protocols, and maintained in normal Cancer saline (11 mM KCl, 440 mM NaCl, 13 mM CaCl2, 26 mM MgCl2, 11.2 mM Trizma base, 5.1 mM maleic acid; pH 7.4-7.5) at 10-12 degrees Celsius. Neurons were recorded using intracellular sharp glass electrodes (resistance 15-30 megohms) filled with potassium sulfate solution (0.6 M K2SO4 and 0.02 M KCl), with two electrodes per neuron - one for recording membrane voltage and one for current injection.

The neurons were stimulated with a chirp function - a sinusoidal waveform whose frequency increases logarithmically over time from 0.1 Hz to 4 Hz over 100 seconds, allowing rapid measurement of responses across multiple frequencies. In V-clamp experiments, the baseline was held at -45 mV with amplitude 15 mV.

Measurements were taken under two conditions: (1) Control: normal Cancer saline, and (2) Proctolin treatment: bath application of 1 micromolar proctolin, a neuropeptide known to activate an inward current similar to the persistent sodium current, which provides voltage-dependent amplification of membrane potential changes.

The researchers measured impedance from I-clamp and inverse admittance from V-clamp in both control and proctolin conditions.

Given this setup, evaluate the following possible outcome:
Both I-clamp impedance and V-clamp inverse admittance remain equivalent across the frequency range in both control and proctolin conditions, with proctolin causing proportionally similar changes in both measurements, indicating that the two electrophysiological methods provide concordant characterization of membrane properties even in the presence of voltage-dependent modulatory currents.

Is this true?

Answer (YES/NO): NO